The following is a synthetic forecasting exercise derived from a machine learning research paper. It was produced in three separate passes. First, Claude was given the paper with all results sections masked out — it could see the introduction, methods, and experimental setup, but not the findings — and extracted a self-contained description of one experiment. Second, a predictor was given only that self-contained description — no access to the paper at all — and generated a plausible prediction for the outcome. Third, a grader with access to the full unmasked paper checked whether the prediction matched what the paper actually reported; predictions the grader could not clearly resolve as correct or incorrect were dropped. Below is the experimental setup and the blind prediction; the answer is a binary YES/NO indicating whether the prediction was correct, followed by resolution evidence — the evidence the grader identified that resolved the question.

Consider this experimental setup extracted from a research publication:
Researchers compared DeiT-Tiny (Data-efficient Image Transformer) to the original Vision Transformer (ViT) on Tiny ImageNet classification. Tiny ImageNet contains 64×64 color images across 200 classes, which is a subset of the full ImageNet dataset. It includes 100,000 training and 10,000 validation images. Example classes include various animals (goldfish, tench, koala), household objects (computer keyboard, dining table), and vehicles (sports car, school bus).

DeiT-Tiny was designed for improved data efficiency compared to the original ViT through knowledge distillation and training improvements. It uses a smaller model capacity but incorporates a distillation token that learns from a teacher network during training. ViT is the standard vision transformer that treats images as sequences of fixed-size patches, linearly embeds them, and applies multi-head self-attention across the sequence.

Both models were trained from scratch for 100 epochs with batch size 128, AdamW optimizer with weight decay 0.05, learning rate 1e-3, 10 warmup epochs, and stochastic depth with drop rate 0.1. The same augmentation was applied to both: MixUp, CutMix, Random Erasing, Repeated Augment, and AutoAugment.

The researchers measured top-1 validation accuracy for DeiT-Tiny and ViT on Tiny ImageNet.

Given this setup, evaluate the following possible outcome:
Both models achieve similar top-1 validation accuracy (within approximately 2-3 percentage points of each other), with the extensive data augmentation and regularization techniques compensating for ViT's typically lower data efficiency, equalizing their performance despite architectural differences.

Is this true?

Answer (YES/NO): NO